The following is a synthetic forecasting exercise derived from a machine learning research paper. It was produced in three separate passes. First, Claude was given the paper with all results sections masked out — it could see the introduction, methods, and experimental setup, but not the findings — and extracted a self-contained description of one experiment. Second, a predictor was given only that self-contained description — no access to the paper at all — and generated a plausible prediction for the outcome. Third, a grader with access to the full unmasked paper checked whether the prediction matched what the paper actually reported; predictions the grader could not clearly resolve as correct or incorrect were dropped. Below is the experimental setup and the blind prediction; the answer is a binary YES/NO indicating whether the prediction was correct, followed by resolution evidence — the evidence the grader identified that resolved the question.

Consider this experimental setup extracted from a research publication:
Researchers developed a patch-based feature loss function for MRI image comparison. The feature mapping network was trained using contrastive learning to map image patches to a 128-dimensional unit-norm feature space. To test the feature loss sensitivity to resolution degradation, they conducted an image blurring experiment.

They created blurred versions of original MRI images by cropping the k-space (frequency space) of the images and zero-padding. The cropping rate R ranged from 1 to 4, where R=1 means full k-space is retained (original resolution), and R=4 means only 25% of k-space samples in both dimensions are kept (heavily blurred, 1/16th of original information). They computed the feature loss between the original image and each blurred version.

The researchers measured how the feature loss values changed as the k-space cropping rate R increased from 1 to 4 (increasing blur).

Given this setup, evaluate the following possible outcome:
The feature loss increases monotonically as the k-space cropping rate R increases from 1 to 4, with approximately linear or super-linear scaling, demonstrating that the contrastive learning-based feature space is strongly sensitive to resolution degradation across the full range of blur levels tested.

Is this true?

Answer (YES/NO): YES